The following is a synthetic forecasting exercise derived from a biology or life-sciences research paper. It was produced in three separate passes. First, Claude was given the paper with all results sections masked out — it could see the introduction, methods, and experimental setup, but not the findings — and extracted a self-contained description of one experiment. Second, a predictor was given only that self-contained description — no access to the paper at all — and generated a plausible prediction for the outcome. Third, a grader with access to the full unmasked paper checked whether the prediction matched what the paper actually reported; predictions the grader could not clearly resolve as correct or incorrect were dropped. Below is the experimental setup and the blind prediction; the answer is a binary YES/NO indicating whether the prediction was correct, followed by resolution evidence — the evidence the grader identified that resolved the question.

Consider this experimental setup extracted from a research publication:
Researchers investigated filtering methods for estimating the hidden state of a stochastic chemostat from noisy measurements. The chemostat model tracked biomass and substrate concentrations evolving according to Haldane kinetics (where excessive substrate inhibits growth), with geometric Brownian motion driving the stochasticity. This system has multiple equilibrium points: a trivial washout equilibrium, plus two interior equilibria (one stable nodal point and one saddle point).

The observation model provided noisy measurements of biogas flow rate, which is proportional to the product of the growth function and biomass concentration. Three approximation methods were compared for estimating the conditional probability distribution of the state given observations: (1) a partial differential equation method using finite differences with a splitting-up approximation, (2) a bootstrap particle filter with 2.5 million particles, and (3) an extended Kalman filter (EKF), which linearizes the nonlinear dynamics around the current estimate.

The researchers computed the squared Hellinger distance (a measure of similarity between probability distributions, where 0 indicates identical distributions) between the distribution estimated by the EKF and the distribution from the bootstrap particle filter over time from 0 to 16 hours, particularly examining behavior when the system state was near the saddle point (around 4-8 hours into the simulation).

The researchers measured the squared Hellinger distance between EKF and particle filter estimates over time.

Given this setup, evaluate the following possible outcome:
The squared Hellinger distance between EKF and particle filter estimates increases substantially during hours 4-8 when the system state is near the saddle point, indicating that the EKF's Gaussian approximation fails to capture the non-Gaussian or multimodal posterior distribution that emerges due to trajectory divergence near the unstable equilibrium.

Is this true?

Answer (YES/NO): YES